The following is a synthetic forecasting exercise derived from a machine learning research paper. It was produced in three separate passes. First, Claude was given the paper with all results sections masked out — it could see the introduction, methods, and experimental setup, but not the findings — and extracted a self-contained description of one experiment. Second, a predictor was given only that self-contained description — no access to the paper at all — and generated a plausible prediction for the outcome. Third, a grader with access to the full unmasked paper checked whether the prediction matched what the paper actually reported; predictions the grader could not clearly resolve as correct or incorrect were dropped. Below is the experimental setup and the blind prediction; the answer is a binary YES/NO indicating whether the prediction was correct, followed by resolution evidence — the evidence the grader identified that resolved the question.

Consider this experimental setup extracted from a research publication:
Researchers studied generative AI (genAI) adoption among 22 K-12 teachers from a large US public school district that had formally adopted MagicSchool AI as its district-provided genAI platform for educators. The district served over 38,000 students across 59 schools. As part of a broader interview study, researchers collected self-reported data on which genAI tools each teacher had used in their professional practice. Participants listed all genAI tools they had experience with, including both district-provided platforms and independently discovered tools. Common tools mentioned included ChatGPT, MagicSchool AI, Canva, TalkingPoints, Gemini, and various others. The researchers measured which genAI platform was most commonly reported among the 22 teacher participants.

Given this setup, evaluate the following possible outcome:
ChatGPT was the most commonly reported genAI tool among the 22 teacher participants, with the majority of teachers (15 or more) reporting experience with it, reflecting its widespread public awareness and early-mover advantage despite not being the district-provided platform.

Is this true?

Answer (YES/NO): YES